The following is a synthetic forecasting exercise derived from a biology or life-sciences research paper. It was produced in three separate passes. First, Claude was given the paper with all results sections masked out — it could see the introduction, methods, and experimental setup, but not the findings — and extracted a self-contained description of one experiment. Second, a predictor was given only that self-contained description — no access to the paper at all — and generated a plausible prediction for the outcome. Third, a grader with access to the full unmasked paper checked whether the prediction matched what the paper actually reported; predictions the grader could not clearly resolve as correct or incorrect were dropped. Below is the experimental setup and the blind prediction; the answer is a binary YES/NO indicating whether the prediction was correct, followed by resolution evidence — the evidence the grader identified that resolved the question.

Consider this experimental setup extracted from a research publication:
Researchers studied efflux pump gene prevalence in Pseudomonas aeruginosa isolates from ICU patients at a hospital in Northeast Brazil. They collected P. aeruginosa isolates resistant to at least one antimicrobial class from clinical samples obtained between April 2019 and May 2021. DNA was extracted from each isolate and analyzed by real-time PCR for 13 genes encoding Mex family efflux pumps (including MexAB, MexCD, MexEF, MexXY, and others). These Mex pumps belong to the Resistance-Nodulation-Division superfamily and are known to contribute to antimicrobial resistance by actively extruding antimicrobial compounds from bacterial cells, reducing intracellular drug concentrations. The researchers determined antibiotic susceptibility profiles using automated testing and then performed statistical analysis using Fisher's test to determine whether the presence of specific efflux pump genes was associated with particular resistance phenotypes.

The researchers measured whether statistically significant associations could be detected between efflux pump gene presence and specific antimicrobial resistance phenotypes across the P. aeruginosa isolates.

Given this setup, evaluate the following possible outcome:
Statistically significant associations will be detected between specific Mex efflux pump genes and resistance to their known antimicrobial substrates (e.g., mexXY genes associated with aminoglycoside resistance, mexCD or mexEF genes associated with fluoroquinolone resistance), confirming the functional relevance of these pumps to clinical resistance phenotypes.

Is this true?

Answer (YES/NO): NO